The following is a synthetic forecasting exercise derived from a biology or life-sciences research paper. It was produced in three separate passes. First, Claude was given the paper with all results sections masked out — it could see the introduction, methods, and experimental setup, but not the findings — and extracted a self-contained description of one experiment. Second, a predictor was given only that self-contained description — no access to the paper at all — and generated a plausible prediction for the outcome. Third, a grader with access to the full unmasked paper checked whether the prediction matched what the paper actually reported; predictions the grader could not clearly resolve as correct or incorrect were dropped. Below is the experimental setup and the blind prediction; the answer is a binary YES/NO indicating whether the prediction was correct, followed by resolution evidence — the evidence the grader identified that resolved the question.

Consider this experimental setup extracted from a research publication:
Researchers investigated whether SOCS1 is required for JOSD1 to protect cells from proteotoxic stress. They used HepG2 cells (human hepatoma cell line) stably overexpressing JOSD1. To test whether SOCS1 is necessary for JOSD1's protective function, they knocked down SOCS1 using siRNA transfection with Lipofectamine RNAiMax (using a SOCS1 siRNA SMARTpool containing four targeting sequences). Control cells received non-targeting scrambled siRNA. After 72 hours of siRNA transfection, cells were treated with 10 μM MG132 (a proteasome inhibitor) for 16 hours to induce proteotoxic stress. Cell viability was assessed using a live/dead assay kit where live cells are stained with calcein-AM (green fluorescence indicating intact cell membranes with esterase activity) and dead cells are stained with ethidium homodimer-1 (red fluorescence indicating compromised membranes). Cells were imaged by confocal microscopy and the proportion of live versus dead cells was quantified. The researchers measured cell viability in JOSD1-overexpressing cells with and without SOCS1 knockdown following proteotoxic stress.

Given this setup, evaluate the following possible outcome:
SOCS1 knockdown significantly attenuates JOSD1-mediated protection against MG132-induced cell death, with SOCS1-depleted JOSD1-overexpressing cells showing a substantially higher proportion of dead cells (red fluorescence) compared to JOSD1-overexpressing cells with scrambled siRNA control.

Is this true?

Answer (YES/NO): YES